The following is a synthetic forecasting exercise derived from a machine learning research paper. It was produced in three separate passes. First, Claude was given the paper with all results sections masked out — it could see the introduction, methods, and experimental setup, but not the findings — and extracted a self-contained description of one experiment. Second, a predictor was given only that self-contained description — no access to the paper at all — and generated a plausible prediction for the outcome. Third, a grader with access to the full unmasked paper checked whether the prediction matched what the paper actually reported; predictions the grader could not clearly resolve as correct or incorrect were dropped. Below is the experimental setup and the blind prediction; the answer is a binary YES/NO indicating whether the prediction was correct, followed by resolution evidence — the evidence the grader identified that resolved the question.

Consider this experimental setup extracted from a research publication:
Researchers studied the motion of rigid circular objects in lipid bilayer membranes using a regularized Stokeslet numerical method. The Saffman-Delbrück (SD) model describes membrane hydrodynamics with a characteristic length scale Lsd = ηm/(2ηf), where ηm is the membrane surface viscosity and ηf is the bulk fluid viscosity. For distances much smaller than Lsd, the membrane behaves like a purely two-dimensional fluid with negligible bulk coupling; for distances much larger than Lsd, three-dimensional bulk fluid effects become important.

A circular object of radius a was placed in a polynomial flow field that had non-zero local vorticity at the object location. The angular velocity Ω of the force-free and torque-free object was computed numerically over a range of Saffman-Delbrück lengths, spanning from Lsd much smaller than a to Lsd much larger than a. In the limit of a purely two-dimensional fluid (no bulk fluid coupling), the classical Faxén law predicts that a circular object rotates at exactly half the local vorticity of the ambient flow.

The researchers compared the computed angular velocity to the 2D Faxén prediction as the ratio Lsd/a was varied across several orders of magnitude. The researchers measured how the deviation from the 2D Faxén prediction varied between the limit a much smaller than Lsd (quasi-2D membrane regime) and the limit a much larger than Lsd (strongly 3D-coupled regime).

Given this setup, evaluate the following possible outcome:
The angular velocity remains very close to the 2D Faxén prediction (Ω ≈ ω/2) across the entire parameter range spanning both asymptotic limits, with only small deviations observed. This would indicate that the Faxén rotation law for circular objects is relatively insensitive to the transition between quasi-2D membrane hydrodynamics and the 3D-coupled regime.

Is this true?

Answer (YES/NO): YES